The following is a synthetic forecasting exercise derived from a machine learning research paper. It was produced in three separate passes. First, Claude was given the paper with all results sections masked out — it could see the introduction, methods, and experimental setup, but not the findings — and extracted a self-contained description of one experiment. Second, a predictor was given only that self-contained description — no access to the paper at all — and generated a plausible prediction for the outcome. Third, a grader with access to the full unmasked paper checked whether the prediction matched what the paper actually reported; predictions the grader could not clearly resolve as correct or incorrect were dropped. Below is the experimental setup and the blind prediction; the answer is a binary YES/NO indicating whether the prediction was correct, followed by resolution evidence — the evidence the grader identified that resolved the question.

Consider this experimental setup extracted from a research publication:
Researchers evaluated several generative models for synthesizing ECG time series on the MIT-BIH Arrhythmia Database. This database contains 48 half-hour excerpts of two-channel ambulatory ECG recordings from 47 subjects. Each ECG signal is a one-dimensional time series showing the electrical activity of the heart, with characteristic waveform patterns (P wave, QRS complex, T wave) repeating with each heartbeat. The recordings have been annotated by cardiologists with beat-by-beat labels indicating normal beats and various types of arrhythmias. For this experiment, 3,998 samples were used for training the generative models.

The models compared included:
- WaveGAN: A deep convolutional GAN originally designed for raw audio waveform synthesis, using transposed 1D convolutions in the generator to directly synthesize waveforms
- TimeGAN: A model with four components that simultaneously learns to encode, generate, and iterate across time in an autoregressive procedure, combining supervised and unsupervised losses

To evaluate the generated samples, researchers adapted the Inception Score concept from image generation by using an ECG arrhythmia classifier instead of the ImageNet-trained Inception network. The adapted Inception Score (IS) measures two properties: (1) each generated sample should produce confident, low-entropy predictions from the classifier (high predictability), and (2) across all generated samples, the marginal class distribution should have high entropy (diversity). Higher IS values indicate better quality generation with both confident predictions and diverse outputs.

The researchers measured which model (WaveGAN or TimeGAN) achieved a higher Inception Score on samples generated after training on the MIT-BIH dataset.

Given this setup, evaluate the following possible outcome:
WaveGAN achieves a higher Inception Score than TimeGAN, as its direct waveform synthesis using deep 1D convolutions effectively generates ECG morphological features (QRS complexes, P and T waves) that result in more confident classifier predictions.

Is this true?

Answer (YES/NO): NO